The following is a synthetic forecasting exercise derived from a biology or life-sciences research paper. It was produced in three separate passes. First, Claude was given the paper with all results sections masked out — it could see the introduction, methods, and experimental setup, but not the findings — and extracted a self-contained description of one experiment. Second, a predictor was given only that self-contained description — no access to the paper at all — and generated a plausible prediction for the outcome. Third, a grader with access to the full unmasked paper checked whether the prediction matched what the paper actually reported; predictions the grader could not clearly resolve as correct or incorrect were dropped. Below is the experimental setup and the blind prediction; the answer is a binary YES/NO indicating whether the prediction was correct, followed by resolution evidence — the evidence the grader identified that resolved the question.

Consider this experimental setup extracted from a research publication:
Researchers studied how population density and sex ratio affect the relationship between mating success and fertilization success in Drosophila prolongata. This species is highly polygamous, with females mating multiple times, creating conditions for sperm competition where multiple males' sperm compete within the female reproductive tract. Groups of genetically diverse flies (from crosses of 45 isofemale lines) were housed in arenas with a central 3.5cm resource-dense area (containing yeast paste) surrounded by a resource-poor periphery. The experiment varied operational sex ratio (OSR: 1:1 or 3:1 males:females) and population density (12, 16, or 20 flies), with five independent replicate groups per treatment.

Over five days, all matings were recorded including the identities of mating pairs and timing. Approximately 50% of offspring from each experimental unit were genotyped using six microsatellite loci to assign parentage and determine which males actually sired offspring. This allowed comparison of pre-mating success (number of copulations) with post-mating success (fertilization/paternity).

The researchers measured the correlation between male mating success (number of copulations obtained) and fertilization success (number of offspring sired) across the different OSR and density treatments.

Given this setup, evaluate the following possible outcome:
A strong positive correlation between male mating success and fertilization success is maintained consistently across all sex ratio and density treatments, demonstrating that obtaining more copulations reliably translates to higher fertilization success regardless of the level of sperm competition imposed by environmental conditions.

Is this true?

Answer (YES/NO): NO